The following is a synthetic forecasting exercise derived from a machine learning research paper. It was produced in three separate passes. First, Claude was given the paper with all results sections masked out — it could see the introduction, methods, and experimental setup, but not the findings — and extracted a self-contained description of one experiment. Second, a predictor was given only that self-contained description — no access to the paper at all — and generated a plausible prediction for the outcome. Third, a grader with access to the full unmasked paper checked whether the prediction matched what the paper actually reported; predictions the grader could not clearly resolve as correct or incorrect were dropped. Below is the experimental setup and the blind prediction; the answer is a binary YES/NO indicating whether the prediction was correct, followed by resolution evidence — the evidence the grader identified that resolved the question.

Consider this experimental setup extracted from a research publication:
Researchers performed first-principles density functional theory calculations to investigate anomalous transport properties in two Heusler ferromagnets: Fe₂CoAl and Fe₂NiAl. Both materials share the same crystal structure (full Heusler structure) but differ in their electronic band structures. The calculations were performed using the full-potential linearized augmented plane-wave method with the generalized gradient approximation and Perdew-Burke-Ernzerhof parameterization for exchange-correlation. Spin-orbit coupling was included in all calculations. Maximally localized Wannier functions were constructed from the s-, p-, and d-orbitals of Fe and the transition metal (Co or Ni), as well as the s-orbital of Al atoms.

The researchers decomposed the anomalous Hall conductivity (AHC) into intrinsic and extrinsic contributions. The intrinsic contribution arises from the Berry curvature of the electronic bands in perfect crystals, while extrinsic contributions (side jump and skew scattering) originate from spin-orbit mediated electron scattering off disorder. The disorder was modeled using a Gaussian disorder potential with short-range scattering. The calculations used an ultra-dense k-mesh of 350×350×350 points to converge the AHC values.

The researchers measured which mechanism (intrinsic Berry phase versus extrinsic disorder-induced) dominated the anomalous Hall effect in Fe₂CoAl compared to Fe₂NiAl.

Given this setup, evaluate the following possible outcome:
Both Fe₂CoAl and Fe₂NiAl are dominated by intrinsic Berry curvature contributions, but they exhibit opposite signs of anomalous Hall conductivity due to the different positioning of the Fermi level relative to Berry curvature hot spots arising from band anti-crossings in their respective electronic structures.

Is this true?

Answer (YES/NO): NO